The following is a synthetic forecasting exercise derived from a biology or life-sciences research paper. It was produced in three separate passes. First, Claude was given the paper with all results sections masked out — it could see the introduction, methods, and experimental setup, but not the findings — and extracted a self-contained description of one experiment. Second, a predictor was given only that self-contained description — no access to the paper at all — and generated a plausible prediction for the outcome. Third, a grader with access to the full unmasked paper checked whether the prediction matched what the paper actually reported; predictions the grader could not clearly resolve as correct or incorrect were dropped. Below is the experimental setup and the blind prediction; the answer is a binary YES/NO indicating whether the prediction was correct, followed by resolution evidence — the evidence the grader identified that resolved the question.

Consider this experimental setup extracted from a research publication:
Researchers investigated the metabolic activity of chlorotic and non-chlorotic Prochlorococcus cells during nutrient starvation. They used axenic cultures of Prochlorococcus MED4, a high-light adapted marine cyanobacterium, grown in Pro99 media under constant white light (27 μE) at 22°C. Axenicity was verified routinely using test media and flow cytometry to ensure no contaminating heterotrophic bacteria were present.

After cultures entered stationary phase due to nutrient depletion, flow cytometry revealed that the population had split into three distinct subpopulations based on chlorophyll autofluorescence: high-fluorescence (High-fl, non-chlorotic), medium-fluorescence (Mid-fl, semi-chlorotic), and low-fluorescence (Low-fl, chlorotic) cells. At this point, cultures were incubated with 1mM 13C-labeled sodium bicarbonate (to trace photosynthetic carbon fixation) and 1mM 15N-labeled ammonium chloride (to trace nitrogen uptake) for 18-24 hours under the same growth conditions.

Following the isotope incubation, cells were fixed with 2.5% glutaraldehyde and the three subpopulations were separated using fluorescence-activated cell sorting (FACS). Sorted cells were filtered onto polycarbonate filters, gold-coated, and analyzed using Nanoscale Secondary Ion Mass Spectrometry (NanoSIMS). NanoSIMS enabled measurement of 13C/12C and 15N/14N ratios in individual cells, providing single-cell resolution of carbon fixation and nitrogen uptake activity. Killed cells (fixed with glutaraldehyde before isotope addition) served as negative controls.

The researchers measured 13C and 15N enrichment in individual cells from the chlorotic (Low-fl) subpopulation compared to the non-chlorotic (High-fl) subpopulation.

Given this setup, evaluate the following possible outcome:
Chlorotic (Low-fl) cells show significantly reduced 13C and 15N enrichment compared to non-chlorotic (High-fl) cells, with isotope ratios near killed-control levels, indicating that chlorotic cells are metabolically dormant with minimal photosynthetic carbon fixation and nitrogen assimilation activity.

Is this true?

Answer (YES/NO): YES